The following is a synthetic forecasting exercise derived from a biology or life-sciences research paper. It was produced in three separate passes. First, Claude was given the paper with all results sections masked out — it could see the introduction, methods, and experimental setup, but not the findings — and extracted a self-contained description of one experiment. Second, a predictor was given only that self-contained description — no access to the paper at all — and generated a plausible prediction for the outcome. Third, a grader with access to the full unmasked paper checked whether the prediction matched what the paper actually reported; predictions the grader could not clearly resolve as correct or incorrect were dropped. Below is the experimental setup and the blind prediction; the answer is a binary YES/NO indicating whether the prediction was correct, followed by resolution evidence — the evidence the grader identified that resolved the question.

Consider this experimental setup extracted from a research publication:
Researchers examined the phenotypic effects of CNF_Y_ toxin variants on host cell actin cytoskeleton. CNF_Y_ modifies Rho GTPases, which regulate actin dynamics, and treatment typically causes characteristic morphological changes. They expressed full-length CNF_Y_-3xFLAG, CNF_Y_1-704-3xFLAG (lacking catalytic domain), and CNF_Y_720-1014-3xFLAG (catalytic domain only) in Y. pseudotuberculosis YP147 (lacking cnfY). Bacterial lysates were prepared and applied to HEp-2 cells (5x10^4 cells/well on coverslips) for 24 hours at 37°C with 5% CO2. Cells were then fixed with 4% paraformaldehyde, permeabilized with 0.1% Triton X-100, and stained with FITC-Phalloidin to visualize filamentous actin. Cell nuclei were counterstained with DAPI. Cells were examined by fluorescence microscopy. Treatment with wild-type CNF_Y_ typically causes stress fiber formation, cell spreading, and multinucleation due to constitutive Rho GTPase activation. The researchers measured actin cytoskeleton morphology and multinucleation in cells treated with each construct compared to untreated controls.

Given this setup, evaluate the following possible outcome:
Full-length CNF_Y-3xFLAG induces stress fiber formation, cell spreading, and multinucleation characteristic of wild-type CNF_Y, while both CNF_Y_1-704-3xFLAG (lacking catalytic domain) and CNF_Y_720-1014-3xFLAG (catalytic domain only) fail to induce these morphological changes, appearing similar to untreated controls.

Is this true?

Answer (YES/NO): YES